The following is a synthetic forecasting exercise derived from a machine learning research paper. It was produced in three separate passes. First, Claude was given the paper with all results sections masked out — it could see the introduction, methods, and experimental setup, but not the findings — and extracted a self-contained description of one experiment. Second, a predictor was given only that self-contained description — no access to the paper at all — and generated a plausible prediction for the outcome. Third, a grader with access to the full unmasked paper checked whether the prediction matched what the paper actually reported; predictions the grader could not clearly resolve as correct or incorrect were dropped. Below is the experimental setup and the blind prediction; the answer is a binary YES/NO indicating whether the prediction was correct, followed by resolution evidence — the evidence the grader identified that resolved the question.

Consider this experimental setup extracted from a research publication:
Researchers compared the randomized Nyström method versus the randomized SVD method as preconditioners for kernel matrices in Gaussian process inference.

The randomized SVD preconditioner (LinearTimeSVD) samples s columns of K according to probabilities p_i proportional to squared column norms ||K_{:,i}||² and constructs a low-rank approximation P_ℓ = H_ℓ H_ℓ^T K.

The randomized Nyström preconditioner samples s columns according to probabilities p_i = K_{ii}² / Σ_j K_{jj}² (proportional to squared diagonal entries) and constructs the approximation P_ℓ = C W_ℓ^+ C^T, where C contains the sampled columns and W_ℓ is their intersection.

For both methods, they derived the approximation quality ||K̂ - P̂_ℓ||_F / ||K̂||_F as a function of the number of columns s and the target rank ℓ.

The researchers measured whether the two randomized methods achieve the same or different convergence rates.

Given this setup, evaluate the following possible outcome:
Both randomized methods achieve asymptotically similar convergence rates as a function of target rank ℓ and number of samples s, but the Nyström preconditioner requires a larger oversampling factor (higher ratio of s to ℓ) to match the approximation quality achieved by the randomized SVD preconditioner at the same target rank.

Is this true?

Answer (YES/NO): NO